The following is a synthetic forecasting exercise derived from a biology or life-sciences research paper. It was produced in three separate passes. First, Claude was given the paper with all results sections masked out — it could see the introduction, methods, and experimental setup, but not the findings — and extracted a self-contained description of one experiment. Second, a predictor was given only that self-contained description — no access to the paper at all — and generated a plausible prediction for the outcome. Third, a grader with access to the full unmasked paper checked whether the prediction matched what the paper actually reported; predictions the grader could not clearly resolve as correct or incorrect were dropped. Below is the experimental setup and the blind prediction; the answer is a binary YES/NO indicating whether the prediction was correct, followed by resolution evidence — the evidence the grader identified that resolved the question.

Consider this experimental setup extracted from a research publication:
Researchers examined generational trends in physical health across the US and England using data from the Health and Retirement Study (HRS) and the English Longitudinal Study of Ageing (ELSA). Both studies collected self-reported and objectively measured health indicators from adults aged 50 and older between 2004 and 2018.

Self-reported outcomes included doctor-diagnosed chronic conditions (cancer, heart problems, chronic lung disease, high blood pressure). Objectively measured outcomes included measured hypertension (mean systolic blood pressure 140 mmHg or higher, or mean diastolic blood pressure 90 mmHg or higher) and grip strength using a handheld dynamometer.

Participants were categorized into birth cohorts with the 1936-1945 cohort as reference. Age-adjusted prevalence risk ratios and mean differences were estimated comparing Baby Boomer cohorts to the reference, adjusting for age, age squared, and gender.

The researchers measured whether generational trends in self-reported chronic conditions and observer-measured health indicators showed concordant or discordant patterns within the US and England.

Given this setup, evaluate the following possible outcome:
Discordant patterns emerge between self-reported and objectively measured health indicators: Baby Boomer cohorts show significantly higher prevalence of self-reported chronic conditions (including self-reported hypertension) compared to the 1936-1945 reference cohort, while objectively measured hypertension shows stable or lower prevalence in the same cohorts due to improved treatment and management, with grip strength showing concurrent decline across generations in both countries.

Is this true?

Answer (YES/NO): YES